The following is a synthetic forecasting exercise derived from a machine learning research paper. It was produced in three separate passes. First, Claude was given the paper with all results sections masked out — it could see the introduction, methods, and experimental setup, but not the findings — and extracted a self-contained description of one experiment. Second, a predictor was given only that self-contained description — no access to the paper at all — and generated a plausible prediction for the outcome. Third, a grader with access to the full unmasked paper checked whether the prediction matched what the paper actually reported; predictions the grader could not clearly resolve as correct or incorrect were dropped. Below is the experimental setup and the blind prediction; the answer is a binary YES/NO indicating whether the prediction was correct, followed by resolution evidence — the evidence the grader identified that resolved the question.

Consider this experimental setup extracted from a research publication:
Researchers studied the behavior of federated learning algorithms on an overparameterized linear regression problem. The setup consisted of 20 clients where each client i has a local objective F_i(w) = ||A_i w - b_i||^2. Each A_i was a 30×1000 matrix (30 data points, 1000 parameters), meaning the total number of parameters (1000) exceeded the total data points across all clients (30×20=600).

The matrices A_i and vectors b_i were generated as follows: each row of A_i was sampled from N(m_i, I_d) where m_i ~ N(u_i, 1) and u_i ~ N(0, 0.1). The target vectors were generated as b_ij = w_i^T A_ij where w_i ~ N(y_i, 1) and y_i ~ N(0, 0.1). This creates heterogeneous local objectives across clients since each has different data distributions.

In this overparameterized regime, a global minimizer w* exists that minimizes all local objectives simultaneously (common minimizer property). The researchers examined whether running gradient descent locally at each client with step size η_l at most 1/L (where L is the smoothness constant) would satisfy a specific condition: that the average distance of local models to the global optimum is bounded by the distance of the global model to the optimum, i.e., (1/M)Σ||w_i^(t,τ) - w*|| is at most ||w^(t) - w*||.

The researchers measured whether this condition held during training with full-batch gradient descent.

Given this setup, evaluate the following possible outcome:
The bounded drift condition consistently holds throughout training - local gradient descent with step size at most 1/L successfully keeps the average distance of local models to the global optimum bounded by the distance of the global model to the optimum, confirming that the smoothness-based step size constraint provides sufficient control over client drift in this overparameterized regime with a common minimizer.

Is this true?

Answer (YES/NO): YES